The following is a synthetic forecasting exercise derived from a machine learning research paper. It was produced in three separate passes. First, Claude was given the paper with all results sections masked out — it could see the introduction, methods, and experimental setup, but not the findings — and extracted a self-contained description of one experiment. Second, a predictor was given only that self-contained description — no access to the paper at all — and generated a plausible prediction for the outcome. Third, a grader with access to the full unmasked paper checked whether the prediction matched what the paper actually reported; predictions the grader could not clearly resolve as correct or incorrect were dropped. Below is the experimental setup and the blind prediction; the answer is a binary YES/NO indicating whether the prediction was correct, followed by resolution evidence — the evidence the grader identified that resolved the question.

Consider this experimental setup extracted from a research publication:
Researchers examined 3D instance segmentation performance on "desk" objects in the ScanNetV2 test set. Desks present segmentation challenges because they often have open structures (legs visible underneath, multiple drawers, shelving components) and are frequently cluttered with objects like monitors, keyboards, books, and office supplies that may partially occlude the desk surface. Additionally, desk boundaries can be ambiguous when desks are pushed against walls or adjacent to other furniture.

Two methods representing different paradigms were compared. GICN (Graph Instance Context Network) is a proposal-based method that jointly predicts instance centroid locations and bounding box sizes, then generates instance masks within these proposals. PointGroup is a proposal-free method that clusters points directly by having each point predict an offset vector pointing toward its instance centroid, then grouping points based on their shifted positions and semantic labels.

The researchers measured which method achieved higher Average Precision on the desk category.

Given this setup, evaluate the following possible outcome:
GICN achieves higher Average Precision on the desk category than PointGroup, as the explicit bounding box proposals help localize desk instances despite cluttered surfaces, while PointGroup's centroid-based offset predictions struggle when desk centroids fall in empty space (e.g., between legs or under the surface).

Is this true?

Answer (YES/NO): NO